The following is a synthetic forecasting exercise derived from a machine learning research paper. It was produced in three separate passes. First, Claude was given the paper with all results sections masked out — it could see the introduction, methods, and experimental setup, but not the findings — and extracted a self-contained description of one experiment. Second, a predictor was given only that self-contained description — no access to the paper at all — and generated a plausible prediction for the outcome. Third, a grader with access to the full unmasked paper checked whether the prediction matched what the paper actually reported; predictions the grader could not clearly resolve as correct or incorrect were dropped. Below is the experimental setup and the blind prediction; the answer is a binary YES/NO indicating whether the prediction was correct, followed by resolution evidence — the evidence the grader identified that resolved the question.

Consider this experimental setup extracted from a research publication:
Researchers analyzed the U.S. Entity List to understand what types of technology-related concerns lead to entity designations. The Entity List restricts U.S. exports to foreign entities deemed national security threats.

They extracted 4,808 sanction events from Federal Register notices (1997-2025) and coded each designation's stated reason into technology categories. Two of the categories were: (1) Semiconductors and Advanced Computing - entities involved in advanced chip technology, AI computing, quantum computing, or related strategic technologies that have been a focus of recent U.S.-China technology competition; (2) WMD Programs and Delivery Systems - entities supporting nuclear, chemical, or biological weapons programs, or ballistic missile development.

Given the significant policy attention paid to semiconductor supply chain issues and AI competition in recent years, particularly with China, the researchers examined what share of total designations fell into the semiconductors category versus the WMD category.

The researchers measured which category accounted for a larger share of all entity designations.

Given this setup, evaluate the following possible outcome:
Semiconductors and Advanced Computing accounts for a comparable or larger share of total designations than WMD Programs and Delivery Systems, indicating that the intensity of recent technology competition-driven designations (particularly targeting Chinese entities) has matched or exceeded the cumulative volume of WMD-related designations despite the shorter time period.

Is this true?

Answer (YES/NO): NO